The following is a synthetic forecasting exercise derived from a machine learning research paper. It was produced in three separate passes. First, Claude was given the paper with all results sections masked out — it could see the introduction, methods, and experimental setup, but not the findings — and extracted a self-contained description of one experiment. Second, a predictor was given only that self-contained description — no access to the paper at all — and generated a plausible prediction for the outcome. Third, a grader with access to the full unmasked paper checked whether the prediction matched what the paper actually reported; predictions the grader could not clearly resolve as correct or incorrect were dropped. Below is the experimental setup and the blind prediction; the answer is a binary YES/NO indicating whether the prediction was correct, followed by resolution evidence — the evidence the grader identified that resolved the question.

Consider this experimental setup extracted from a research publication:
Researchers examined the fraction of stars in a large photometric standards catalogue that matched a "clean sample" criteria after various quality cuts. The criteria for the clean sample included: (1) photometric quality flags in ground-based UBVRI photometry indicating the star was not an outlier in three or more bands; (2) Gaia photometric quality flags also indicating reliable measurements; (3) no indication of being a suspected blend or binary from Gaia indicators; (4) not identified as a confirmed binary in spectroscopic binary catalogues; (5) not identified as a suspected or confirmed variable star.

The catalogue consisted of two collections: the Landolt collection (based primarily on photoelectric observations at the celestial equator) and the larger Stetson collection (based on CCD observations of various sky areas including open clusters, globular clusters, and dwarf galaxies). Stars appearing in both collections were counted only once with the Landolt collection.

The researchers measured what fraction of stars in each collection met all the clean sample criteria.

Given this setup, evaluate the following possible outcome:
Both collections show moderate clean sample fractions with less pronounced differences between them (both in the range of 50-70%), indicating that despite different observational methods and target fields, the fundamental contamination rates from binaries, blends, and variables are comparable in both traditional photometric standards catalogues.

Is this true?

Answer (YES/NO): NO